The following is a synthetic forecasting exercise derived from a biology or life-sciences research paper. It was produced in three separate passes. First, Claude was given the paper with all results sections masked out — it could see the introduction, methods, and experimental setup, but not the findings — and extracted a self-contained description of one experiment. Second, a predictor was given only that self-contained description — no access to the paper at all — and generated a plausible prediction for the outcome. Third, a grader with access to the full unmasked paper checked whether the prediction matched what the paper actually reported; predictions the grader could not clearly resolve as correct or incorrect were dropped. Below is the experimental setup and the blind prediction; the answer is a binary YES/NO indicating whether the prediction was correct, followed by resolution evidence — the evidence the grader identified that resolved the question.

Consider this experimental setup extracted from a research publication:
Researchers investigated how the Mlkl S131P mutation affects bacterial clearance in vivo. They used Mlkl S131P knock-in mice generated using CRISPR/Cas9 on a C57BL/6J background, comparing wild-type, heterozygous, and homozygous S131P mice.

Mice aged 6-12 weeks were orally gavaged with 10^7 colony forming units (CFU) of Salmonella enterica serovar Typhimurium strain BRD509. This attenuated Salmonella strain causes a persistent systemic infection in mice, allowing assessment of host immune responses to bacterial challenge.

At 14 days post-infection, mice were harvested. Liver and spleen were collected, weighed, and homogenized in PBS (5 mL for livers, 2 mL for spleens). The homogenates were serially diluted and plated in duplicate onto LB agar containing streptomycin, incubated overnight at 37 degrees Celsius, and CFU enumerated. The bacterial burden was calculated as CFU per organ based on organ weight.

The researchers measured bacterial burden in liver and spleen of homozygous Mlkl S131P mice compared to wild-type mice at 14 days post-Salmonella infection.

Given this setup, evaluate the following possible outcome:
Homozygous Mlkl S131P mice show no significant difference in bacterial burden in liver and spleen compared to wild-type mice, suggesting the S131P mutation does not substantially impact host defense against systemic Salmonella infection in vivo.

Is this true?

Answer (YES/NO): NO